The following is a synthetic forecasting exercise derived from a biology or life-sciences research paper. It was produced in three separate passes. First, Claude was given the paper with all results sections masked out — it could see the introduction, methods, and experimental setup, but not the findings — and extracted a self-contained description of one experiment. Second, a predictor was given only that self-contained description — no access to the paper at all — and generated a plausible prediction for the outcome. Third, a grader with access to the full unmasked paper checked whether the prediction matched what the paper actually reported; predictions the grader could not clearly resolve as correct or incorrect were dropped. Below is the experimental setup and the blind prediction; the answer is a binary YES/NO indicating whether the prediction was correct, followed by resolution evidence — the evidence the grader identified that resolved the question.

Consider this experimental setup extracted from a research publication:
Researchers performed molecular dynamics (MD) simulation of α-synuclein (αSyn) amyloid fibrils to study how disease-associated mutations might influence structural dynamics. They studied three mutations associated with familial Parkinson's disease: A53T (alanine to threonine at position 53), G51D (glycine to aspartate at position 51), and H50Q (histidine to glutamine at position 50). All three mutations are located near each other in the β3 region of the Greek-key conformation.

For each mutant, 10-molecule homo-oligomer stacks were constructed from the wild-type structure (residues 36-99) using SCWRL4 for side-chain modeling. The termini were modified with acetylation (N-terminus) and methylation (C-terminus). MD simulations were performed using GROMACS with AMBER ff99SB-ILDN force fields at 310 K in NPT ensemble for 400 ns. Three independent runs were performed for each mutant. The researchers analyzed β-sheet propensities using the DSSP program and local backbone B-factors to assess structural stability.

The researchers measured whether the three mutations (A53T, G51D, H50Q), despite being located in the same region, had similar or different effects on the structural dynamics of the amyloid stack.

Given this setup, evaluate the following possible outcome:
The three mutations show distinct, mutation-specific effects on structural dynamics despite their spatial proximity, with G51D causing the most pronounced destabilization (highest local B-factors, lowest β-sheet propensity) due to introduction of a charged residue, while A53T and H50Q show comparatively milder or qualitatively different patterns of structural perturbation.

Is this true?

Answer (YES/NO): YES